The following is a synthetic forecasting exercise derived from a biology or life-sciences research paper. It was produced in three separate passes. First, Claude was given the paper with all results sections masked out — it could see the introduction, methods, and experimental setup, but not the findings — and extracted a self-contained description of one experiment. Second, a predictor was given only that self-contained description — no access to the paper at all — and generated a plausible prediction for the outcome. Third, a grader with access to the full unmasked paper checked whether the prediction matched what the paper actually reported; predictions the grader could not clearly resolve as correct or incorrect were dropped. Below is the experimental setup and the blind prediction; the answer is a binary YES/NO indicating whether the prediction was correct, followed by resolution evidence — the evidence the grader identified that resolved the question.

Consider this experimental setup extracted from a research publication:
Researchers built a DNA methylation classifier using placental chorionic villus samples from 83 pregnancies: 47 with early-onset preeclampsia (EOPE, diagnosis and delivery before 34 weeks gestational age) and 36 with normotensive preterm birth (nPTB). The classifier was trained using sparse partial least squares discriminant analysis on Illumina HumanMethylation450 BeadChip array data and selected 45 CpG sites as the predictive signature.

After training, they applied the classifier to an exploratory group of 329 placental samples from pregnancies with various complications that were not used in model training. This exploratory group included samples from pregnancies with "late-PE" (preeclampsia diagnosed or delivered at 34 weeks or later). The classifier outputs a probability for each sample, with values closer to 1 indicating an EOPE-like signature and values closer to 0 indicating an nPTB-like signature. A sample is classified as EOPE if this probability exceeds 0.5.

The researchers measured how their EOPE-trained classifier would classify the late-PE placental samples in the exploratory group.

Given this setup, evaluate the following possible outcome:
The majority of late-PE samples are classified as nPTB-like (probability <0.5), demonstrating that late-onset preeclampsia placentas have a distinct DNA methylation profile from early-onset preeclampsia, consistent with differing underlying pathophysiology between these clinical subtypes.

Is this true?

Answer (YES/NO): YES